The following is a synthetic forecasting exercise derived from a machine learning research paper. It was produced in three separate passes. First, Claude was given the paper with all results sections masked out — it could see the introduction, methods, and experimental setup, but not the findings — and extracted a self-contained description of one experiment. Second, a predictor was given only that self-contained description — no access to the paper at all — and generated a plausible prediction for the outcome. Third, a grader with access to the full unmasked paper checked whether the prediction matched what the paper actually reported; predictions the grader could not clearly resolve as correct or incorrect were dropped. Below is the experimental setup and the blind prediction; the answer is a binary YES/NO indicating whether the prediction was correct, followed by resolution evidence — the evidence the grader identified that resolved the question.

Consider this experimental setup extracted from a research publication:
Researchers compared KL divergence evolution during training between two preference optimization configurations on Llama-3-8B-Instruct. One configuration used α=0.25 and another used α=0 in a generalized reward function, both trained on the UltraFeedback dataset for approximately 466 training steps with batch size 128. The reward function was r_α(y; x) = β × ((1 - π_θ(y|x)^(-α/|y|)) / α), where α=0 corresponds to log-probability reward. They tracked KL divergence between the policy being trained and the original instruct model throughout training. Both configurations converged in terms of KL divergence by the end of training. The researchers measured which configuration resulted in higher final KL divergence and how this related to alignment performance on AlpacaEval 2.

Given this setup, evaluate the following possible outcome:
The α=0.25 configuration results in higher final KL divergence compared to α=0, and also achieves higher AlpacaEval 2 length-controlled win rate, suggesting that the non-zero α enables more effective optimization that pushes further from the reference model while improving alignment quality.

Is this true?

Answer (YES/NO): YES